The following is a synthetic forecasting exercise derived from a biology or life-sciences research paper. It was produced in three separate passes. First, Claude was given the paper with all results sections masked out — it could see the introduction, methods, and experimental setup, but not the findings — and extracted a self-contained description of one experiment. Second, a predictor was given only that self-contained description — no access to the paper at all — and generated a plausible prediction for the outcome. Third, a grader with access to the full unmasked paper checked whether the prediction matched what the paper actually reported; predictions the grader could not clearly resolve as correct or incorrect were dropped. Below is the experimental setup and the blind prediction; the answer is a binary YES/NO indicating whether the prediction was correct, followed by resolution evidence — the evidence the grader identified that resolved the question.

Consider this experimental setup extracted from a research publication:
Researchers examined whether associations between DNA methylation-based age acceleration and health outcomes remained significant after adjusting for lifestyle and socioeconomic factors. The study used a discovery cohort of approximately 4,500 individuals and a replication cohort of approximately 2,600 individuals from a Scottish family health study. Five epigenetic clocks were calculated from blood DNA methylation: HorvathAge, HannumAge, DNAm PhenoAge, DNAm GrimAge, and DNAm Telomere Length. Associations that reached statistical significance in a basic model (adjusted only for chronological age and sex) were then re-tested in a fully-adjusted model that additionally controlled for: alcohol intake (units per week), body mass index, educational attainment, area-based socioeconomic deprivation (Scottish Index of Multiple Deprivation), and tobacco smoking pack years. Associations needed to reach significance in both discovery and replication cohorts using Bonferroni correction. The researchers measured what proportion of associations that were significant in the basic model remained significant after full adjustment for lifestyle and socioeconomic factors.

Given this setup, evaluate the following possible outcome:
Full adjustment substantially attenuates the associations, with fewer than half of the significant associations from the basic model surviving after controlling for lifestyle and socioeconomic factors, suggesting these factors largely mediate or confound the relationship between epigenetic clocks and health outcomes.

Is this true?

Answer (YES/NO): YES